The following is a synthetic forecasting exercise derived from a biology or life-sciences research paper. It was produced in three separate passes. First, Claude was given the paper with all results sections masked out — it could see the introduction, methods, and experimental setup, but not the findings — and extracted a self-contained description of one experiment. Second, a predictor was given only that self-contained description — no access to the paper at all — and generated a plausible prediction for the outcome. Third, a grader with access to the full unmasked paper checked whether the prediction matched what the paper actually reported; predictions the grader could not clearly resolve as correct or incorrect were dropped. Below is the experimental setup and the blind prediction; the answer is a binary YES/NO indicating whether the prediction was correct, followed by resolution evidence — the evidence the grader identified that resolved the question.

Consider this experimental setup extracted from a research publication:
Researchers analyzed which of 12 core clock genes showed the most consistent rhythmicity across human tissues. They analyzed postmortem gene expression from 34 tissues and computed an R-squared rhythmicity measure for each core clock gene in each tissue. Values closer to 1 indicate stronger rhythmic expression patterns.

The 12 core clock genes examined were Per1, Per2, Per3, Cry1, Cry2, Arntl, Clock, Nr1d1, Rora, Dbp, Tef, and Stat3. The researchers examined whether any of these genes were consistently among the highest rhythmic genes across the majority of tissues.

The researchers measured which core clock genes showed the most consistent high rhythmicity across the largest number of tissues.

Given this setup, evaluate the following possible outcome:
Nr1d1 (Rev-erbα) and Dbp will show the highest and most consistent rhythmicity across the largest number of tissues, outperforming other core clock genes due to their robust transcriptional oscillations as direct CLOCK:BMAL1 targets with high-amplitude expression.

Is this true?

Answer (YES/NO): NO